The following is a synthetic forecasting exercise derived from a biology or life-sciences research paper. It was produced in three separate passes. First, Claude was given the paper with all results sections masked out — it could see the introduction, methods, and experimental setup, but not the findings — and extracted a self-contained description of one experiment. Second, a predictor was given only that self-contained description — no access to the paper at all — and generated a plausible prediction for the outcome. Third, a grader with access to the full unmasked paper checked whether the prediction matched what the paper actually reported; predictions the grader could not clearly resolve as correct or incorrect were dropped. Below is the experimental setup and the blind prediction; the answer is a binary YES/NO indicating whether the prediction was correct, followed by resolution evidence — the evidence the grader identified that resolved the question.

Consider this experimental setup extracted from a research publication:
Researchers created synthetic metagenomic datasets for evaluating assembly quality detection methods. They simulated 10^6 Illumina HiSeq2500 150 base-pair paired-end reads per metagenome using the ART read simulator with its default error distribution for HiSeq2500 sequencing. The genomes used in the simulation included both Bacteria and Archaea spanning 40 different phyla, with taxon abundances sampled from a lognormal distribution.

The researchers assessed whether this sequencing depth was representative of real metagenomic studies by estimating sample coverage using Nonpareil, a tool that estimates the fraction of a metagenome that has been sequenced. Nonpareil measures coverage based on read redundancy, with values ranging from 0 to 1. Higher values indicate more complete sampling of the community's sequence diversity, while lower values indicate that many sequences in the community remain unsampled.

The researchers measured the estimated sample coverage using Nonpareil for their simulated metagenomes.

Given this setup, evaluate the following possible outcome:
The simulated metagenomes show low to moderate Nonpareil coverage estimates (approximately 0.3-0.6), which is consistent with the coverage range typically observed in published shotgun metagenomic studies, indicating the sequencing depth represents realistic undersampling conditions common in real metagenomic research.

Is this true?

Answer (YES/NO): NO